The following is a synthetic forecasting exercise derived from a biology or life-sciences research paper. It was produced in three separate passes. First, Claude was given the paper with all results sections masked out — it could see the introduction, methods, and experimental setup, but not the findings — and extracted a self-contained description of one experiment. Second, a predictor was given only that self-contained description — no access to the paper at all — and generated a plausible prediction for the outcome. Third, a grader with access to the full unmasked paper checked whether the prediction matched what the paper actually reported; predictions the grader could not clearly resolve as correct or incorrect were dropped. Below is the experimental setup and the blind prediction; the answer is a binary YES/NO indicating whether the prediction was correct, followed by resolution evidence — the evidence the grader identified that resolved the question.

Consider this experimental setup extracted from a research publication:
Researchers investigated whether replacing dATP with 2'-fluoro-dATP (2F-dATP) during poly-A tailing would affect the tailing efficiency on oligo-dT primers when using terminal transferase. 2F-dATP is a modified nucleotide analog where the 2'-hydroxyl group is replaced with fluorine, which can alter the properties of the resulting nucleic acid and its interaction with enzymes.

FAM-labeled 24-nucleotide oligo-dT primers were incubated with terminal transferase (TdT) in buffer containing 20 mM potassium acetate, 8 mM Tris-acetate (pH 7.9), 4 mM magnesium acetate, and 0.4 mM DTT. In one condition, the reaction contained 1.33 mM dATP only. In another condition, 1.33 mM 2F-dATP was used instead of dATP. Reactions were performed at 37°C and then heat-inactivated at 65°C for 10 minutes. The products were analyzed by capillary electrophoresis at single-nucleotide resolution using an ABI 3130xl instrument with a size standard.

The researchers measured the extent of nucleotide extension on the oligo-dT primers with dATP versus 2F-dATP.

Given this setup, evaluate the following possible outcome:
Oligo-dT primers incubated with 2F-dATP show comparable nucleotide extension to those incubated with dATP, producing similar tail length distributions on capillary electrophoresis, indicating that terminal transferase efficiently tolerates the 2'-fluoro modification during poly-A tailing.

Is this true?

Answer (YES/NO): NO